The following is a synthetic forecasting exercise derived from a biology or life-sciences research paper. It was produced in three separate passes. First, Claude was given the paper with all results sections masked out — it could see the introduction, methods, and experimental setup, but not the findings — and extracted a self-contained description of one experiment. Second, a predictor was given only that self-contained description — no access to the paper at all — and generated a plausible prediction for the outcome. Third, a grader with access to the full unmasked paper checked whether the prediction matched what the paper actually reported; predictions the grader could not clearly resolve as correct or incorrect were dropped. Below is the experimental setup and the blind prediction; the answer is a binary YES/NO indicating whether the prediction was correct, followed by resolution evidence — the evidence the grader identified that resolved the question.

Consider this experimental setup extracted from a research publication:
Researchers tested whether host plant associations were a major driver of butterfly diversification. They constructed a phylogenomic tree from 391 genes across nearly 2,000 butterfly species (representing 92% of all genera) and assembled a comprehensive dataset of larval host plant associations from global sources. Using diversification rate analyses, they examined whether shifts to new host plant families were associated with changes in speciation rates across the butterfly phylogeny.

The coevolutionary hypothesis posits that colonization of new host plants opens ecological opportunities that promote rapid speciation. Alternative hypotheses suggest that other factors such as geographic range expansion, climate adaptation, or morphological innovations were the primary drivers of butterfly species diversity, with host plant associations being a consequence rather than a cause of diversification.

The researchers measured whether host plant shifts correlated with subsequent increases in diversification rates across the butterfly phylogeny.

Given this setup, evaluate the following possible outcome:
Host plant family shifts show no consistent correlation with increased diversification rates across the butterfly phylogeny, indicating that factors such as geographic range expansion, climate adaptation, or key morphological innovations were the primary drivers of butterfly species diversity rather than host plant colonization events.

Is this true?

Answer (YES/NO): YES